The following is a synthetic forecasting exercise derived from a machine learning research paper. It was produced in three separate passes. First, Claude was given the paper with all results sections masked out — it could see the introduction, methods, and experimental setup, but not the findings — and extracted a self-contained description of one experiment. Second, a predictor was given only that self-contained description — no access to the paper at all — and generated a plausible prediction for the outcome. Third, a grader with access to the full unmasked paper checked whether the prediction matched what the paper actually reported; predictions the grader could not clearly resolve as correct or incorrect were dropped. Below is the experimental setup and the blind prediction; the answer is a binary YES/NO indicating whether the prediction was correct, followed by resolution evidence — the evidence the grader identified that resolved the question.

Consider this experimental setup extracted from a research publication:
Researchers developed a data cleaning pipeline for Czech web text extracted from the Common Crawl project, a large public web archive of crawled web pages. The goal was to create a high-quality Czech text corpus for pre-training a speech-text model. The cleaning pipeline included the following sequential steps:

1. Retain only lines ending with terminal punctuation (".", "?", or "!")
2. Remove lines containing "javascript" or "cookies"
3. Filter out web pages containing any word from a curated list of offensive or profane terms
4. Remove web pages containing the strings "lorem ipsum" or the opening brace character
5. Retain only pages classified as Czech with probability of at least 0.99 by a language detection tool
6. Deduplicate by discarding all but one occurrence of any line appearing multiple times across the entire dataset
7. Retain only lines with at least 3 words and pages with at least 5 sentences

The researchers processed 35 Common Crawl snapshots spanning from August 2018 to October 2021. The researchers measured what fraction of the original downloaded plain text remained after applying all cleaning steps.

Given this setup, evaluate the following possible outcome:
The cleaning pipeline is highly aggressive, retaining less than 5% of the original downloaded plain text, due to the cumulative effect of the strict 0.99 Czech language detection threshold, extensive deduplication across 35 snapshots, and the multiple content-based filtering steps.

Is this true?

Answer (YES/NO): YES